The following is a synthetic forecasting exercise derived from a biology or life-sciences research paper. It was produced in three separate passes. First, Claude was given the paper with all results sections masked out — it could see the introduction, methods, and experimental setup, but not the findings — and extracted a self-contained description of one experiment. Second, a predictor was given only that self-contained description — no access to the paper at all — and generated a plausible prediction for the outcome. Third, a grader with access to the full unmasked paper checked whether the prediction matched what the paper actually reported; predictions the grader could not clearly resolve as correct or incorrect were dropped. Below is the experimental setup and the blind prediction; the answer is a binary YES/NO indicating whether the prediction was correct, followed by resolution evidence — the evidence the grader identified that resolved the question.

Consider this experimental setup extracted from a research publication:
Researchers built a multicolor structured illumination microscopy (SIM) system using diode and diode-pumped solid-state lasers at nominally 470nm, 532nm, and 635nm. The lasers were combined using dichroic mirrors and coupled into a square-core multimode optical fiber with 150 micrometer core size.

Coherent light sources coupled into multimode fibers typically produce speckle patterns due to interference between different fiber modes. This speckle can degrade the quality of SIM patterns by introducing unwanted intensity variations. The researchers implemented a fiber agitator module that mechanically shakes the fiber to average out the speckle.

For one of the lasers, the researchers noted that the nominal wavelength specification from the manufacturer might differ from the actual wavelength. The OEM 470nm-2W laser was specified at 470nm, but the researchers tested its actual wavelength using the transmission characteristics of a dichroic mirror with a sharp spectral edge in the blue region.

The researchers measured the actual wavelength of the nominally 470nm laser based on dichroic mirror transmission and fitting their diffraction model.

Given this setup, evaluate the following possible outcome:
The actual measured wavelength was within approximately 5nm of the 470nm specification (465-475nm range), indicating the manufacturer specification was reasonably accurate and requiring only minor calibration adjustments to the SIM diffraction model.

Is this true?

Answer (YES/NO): YES